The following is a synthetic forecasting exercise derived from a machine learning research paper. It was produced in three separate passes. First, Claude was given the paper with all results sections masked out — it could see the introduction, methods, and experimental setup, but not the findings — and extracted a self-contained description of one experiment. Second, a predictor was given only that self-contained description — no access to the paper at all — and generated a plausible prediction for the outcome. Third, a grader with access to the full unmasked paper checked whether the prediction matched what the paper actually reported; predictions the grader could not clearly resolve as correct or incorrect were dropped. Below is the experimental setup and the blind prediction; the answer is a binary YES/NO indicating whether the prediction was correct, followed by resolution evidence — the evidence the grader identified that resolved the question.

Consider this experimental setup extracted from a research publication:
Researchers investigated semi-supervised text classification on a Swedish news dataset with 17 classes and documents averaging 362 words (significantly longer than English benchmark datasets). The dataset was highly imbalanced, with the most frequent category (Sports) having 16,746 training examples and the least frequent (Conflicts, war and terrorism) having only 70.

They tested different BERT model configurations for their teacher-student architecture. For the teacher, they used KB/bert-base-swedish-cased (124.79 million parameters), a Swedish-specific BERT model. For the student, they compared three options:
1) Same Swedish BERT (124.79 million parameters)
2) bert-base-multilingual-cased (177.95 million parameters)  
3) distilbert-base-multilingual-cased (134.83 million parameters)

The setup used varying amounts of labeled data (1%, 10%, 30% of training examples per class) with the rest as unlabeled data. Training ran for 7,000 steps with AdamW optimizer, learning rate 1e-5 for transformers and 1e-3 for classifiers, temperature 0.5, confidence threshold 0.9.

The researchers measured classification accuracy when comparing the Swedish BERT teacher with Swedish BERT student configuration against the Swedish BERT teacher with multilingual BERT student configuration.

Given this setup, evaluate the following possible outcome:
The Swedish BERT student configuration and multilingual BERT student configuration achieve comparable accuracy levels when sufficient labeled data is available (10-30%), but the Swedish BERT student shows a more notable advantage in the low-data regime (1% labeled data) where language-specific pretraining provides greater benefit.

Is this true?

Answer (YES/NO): NO